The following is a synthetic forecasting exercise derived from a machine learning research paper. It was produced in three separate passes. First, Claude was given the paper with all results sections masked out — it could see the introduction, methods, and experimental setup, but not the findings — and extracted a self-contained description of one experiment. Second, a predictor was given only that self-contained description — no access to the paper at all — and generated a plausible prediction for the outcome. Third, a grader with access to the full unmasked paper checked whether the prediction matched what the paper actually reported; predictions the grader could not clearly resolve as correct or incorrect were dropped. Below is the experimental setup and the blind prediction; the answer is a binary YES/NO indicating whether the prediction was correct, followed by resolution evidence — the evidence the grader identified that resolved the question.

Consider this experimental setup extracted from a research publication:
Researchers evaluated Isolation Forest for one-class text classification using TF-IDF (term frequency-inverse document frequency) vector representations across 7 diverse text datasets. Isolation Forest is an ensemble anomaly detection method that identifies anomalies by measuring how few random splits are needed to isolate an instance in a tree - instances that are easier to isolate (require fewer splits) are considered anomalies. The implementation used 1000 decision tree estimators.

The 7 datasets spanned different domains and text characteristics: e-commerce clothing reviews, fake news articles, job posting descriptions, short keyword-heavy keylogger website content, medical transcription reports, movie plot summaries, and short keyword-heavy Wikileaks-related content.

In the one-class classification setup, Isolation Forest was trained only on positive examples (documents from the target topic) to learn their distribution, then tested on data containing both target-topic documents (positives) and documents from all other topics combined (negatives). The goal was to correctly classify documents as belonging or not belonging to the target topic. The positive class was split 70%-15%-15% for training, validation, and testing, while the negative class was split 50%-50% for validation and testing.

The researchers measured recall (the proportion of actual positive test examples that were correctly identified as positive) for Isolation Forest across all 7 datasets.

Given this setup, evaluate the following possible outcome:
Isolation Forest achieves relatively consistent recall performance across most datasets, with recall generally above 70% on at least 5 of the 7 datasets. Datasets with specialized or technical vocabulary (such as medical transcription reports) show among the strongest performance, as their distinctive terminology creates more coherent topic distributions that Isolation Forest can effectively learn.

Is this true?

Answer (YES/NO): NO